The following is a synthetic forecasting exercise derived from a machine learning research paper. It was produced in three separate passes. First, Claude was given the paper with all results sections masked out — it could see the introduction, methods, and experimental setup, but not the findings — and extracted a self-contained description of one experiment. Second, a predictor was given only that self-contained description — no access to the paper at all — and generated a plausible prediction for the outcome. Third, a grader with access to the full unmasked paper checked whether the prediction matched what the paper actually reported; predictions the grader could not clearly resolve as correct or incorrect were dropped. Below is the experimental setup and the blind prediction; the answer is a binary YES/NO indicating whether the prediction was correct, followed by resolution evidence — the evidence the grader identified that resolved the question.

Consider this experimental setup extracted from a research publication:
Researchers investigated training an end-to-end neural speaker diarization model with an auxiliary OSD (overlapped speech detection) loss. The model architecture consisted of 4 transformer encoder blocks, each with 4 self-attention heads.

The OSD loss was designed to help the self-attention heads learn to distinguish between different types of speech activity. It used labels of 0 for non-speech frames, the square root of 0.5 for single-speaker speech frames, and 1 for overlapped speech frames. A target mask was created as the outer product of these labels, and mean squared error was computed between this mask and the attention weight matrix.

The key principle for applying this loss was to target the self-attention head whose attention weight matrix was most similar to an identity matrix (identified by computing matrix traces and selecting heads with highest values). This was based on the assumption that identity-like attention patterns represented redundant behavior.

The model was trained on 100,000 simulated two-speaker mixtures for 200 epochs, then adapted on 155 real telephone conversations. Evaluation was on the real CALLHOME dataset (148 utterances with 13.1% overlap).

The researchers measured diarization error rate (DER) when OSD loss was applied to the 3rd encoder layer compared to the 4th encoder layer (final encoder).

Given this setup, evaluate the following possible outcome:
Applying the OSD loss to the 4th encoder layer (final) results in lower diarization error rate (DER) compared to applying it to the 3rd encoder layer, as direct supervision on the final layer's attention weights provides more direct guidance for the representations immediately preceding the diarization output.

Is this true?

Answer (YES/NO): YES